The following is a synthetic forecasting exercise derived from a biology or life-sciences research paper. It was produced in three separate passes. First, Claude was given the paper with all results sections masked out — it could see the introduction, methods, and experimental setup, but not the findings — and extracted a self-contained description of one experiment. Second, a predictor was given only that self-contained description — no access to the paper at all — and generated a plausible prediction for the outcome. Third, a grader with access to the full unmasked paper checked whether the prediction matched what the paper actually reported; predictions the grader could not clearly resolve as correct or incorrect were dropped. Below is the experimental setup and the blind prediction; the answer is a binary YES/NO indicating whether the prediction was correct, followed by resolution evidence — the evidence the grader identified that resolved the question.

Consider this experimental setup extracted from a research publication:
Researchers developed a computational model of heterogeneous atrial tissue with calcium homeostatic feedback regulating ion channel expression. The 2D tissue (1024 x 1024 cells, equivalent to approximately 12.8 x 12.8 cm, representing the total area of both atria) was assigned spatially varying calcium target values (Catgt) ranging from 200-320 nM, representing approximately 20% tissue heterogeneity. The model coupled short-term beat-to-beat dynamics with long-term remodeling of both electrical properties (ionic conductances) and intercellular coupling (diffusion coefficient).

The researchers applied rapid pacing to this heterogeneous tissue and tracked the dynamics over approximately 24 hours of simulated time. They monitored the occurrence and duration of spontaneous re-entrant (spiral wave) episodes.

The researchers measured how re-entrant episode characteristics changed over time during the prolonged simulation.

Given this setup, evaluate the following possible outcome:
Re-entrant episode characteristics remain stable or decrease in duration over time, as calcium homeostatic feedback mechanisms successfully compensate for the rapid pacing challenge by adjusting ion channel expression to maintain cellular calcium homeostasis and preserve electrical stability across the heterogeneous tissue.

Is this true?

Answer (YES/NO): NO